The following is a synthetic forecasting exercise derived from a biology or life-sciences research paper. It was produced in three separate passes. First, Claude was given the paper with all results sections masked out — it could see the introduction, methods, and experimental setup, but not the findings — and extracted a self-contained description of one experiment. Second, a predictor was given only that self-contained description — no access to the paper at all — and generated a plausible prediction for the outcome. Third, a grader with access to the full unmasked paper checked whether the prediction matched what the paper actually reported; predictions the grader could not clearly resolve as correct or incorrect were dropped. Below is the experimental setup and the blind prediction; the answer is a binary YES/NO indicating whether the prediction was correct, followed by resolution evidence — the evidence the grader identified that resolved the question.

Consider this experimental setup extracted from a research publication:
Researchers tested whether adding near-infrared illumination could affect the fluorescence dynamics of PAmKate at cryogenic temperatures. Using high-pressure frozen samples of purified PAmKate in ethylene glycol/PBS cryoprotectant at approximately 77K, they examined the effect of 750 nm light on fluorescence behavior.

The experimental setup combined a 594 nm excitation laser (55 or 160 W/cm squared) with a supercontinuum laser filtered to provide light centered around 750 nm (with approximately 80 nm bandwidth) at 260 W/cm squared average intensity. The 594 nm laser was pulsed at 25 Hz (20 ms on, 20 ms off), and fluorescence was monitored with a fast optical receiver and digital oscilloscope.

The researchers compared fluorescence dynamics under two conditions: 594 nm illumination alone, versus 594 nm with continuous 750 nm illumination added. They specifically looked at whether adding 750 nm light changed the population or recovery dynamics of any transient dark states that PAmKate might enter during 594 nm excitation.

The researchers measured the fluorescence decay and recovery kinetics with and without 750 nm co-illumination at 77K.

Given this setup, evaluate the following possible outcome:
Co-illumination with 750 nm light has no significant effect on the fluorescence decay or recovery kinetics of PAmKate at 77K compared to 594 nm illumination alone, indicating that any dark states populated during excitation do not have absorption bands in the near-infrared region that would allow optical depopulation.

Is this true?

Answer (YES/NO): NO